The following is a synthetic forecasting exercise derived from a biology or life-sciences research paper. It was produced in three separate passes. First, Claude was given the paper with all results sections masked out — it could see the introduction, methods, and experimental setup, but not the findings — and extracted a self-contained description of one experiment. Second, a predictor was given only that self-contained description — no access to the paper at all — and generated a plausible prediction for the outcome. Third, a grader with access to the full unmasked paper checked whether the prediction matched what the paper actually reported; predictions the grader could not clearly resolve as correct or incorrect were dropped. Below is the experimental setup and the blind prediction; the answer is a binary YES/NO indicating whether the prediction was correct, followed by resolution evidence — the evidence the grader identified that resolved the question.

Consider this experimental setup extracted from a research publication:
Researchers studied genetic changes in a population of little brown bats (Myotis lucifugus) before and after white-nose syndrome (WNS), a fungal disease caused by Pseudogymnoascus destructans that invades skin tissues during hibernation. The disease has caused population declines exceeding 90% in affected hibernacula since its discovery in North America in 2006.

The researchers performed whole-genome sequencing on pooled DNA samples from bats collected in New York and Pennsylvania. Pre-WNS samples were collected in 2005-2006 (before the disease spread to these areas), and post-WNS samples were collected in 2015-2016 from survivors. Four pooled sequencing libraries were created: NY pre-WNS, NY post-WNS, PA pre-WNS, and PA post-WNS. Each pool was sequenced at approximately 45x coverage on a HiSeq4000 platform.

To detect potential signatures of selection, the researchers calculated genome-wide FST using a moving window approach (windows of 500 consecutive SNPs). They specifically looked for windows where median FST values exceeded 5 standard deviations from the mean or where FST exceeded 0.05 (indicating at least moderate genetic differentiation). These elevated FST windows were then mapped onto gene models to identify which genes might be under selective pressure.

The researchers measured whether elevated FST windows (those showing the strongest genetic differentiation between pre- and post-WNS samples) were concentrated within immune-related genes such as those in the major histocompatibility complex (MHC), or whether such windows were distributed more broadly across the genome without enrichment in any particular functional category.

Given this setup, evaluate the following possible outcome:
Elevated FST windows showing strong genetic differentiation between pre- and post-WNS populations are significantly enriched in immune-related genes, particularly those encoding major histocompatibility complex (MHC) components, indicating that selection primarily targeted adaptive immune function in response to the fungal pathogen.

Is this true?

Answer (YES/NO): NO